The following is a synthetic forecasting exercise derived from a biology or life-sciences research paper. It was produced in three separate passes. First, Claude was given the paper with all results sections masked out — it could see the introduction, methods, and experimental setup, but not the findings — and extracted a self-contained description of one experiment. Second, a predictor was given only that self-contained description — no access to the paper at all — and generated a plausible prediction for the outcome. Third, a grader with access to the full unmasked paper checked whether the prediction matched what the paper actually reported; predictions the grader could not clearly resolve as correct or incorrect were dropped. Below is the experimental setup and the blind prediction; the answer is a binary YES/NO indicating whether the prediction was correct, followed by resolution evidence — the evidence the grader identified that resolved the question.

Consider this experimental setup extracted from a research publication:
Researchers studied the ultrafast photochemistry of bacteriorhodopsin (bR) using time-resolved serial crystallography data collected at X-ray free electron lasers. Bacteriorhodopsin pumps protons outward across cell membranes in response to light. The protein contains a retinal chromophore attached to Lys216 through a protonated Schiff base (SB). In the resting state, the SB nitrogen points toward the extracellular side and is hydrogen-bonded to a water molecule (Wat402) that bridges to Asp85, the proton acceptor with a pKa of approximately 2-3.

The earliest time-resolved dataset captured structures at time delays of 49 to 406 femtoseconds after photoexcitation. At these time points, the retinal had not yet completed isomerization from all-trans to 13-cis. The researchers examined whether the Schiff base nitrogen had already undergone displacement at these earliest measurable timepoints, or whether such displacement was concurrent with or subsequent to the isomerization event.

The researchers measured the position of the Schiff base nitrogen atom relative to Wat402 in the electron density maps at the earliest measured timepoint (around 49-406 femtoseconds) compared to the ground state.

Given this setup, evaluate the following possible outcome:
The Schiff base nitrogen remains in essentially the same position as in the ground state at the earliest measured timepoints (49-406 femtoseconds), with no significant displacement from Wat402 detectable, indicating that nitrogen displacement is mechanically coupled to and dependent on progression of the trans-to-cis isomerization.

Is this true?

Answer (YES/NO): NO